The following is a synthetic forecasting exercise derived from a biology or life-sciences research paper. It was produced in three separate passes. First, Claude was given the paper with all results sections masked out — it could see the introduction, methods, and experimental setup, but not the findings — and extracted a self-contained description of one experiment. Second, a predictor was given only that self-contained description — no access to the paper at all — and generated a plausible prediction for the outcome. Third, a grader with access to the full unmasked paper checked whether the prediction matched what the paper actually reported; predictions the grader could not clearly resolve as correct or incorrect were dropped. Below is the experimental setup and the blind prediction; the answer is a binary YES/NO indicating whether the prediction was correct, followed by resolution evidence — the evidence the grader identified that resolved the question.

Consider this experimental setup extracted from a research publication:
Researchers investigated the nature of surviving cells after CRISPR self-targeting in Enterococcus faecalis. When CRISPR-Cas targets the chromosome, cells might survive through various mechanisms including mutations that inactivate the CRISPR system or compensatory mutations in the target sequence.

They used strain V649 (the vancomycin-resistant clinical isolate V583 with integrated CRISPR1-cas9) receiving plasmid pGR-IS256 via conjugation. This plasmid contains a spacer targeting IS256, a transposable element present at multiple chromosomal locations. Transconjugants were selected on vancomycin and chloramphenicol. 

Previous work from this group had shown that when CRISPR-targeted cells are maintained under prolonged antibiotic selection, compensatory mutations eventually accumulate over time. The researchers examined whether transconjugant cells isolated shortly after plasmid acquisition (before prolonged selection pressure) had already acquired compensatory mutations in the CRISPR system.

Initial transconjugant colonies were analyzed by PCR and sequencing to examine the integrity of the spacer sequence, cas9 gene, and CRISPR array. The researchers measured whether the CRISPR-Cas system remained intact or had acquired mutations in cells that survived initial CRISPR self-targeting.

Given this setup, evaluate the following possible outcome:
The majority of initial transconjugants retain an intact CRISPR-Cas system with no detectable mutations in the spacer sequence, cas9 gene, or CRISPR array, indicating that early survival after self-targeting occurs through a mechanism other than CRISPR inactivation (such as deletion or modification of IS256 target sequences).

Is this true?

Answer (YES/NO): YES